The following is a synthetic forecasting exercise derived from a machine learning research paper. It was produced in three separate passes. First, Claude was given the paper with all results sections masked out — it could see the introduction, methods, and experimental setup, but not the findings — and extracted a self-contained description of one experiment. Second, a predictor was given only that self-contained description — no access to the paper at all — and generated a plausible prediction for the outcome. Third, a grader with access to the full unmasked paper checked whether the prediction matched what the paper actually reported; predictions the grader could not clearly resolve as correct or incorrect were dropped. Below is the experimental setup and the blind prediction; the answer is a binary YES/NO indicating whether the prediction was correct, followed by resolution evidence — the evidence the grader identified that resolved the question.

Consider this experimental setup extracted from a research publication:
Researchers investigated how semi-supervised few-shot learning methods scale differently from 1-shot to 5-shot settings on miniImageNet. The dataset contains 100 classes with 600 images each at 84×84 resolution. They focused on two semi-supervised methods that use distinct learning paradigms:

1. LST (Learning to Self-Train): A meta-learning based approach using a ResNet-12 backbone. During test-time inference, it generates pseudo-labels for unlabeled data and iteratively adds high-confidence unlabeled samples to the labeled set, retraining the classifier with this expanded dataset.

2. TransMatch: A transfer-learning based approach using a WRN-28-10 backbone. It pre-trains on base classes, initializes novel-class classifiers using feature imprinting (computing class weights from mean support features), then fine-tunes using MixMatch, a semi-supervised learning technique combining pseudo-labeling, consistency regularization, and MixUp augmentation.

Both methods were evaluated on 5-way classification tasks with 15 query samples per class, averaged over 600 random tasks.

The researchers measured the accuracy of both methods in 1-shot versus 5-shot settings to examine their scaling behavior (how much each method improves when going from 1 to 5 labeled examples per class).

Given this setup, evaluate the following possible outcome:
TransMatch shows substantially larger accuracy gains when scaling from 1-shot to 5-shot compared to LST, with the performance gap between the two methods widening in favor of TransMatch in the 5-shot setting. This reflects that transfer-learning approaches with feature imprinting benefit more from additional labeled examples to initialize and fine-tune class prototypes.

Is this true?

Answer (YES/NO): NO